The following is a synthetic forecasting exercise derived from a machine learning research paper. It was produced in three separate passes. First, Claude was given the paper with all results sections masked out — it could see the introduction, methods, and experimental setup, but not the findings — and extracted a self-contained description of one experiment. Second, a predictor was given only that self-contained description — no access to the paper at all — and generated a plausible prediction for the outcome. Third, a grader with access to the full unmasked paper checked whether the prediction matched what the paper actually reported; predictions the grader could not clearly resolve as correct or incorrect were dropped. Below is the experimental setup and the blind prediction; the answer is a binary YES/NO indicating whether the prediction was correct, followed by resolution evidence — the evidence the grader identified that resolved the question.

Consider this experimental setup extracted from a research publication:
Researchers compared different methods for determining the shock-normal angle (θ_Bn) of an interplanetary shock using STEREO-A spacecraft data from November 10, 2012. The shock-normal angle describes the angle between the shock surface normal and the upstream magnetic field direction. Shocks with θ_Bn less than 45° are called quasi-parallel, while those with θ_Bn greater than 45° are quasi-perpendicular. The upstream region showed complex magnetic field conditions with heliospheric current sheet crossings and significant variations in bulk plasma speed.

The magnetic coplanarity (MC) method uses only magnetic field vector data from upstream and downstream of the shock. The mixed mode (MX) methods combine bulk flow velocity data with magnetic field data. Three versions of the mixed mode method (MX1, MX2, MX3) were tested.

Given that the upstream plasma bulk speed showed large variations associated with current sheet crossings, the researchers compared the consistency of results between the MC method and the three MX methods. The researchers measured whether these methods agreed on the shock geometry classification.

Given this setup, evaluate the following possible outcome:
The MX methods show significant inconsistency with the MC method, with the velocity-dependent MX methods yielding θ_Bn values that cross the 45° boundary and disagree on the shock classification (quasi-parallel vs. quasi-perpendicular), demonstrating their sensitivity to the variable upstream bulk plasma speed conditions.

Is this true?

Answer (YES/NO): NO